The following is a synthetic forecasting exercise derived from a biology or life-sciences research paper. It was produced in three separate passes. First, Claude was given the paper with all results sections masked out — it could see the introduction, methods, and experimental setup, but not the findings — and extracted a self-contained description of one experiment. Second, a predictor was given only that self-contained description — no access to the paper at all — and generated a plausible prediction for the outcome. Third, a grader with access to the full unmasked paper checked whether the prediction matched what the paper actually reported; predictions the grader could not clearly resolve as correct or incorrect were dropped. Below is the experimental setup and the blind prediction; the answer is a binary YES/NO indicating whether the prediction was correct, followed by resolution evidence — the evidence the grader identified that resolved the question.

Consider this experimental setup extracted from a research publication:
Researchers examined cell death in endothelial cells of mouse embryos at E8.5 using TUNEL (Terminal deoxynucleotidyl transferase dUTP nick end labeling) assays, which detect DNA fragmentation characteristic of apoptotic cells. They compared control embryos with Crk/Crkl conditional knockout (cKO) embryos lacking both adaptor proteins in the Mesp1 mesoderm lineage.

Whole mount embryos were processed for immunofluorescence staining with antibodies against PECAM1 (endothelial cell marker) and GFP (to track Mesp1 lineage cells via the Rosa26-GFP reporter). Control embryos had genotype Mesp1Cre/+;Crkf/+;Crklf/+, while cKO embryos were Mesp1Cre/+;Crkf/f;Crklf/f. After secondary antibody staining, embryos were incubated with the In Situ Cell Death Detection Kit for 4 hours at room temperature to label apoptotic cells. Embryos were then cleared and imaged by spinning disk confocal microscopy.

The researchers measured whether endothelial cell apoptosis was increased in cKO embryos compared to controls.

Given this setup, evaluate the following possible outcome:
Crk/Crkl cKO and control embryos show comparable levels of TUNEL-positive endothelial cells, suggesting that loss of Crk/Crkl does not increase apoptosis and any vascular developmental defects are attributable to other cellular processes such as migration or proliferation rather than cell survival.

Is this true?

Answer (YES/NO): YES